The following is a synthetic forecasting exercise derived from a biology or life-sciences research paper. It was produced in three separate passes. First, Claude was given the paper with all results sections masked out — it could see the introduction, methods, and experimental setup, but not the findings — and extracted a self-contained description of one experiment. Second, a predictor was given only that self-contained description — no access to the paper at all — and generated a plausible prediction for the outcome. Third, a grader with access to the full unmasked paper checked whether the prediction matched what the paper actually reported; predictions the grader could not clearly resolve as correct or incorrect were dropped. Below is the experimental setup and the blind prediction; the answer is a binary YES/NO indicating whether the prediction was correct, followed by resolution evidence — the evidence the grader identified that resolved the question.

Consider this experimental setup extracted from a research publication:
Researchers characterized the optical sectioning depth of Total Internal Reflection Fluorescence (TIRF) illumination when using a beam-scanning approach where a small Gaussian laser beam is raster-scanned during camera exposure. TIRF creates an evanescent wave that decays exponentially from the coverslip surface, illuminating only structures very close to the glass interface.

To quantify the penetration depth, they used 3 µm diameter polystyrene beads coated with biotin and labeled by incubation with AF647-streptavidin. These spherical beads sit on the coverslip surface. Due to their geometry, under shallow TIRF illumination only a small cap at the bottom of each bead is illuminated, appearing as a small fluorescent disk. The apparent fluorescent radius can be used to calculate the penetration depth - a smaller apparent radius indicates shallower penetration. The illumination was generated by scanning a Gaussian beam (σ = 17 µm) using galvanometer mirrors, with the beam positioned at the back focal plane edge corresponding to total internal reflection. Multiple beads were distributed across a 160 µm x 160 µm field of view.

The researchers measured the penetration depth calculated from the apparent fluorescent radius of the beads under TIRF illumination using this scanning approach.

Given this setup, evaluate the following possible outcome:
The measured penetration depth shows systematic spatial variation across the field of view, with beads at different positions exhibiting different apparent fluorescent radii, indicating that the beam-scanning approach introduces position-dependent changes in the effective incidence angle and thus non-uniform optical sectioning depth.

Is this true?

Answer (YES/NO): NO